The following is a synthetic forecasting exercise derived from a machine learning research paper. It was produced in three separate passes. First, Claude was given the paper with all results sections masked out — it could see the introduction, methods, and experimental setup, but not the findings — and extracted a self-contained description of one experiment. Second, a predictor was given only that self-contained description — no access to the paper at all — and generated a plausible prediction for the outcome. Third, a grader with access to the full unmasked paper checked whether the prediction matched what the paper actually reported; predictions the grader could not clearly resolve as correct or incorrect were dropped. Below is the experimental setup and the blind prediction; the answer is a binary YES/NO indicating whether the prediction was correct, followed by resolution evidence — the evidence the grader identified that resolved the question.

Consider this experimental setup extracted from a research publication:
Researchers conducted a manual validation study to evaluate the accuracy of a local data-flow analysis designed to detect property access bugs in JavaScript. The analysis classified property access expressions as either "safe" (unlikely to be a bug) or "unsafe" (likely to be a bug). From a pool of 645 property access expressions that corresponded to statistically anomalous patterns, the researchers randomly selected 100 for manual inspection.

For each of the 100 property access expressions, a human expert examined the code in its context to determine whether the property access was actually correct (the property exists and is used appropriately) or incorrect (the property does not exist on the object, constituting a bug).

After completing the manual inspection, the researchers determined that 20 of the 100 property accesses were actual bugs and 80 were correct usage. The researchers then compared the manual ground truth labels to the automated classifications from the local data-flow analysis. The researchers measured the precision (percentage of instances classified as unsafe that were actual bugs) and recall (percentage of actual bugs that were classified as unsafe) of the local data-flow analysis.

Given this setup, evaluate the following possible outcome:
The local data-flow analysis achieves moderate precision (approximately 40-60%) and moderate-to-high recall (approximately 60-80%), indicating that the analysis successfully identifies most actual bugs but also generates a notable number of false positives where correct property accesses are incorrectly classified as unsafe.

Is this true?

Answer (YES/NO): NO